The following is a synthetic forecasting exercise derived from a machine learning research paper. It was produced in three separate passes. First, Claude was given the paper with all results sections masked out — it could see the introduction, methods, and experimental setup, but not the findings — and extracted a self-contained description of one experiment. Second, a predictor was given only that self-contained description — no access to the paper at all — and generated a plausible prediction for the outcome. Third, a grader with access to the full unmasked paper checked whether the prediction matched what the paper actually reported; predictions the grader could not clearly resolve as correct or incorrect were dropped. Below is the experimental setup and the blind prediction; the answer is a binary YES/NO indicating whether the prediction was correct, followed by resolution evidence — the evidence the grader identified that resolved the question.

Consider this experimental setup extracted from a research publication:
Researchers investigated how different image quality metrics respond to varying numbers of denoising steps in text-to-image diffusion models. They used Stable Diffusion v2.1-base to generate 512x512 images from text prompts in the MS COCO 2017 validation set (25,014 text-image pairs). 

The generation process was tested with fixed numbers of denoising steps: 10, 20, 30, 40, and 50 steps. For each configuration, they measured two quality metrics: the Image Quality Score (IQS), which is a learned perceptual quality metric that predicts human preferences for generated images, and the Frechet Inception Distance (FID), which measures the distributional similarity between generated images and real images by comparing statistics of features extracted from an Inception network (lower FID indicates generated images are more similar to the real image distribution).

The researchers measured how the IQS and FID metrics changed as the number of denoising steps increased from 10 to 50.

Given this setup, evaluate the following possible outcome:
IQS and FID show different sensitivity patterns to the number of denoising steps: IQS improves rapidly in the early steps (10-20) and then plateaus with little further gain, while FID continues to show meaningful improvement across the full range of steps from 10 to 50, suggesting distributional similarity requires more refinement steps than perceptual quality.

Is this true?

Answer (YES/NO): NO